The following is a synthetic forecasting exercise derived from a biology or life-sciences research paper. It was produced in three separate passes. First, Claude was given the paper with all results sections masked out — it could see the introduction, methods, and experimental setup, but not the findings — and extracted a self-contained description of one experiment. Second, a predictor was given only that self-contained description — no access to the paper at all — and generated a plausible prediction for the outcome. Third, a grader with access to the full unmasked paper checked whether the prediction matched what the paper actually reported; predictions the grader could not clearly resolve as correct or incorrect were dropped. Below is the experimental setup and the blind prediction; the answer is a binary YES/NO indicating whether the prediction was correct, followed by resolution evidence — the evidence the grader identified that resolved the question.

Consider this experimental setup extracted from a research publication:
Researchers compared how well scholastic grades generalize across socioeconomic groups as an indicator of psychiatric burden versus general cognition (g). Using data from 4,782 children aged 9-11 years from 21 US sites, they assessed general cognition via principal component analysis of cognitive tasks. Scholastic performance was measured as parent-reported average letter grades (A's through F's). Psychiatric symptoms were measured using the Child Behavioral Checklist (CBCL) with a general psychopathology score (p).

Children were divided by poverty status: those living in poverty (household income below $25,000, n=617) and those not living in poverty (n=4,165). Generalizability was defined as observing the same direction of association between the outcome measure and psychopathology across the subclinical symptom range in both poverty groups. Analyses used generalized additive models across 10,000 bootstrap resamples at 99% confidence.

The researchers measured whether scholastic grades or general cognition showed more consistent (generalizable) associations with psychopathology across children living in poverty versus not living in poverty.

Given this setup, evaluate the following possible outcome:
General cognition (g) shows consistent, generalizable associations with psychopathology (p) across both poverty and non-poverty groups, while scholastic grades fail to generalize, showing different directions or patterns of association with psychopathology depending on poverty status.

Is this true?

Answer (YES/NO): NO